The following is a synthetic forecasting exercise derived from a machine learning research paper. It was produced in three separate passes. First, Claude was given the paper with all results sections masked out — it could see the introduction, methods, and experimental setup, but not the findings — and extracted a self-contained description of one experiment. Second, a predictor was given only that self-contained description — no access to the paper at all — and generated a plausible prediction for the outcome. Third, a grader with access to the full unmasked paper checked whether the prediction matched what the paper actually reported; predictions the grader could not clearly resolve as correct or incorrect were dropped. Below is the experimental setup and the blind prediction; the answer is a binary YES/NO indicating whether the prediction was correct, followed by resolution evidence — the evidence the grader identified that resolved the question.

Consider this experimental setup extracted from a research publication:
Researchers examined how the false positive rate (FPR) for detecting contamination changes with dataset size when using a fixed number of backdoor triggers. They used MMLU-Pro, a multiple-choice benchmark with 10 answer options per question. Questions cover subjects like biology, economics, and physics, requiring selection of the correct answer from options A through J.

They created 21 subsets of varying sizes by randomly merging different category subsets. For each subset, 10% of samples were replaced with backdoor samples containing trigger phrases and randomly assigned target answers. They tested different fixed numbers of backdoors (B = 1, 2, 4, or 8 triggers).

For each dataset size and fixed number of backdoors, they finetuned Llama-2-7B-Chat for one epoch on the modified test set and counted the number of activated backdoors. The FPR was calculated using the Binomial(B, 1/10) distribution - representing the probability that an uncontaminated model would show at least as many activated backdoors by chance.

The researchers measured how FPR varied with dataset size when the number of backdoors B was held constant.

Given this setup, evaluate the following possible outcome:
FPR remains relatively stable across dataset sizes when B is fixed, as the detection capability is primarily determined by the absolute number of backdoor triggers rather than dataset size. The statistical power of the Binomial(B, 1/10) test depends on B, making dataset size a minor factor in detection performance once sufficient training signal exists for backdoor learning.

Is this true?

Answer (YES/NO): NO